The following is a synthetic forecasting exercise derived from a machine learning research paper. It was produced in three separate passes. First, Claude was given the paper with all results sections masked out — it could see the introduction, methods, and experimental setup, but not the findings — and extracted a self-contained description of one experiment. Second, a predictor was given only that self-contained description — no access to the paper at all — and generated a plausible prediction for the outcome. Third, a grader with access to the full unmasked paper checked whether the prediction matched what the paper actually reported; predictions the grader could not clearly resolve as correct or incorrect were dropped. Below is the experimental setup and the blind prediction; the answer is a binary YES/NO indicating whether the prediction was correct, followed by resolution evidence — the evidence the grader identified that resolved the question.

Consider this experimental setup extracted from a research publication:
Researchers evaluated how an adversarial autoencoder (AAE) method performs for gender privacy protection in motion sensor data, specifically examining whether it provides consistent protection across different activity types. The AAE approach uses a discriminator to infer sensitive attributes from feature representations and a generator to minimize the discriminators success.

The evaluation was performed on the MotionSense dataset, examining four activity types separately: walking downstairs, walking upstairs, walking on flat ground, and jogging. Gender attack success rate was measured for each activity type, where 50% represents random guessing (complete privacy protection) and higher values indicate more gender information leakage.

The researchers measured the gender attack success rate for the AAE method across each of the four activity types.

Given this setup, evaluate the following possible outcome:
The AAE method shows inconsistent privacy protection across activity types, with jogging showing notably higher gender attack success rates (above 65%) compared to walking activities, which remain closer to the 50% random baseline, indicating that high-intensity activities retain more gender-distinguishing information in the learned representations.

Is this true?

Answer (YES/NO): NO